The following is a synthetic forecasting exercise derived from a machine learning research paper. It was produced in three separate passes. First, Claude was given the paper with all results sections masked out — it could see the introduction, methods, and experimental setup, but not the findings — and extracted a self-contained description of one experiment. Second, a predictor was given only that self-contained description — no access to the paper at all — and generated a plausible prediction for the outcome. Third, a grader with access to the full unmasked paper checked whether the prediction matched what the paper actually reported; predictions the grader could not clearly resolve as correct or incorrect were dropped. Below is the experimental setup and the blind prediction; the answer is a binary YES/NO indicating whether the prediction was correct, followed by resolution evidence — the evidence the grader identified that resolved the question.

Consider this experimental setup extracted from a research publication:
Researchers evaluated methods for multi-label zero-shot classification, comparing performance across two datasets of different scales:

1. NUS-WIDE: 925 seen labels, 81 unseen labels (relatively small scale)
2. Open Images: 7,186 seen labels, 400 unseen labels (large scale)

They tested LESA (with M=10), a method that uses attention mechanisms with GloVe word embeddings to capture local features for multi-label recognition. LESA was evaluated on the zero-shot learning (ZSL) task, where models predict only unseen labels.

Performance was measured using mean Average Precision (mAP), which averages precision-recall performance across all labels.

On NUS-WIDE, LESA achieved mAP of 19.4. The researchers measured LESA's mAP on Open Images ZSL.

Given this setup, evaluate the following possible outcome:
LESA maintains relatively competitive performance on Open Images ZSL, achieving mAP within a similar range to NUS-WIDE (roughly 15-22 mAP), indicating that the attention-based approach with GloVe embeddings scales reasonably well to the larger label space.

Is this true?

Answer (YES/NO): NO